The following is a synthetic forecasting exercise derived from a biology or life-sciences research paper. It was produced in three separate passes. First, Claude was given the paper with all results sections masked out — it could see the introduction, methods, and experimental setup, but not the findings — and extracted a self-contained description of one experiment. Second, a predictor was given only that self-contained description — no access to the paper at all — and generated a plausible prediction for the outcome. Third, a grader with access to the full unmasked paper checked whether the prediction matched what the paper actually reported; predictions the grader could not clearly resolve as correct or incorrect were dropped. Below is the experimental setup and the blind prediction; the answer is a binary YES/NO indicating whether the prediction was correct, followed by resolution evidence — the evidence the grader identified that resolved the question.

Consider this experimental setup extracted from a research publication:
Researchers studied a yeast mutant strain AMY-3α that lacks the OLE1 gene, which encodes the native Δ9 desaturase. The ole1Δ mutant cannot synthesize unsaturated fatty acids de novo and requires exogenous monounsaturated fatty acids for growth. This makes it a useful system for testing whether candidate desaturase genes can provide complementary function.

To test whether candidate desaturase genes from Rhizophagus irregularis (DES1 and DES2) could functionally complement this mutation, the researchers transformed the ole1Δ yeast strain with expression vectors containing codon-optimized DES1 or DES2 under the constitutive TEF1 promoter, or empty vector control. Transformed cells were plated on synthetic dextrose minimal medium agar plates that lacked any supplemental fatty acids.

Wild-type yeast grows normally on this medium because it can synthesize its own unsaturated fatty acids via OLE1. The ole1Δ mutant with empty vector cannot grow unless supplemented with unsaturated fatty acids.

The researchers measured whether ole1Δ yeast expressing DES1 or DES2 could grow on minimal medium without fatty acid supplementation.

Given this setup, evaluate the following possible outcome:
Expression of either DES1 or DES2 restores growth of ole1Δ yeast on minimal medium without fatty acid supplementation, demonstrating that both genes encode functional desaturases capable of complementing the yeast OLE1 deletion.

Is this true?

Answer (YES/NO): YES